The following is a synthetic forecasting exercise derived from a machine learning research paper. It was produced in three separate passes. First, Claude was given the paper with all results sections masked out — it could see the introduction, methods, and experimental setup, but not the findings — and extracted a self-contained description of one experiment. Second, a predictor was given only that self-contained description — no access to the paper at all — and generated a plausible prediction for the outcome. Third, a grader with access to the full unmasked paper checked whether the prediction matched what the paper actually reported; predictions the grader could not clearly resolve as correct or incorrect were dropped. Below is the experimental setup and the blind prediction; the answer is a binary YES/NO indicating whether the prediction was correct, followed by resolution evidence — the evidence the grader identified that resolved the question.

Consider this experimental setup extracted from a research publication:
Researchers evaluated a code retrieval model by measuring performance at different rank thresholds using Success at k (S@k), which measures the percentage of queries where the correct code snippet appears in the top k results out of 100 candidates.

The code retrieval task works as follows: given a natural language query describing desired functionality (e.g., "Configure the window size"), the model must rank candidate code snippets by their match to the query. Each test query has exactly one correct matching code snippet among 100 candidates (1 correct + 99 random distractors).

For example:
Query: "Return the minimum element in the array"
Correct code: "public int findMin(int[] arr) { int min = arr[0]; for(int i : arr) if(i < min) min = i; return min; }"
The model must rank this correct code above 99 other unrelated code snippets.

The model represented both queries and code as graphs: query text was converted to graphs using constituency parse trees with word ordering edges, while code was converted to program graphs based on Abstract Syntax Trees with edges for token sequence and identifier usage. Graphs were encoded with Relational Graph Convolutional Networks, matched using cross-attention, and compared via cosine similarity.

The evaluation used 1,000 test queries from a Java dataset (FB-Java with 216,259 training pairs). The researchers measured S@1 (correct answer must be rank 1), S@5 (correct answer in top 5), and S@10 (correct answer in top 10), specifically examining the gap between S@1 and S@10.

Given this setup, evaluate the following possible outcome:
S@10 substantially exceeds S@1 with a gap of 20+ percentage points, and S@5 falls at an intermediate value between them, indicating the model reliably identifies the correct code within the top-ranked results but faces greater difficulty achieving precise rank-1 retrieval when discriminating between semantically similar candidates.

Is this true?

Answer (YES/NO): NO